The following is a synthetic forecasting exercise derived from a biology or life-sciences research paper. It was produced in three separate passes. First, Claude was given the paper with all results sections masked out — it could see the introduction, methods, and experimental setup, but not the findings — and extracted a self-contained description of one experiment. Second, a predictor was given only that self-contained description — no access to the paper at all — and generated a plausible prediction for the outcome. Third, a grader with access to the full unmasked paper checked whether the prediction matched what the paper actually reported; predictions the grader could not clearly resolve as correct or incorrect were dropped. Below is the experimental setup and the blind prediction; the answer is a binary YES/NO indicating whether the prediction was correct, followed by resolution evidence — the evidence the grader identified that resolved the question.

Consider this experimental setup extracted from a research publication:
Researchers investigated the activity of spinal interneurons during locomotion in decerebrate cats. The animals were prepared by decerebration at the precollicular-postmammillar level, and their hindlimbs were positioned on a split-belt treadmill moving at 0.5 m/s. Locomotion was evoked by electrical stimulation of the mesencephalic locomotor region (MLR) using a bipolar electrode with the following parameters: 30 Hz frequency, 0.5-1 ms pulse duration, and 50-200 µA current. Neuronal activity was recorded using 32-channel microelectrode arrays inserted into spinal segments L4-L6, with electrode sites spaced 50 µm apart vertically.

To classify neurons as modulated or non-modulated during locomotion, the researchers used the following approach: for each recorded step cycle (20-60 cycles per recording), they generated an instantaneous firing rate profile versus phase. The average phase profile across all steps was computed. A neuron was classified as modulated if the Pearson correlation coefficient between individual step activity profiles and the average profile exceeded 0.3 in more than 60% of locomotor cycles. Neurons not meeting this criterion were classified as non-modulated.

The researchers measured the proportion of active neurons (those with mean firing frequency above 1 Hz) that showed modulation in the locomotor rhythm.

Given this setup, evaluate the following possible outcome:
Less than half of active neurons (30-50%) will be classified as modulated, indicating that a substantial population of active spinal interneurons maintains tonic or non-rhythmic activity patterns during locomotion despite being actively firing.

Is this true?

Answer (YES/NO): NO